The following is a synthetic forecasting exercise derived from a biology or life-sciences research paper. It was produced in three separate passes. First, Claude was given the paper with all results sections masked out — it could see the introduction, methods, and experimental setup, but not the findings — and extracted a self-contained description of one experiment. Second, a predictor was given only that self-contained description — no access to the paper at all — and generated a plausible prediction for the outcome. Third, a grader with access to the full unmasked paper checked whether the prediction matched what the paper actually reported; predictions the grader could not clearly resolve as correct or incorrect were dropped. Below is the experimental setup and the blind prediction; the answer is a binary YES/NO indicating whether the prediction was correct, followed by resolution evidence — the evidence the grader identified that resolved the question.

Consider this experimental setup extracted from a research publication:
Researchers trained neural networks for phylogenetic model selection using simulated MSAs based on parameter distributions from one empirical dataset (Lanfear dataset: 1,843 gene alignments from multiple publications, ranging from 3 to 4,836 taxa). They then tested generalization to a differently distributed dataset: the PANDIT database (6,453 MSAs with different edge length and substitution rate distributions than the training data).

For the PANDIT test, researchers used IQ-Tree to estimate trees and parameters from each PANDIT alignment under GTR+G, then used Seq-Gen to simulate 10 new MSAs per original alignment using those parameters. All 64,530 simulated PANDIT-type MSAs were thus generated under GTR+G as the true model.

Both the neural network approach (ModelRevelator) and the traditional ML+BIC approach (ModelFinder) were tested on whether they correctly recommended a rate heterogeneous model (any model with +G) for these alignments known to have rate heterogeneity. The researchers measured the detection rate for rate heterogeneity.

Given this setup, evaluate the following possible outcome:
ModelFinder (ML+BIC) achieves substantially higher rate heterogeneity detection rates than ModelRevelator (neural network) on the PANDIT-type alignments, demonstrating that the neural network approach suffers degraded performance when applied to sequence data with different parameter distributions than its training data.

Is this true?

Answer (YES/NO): NO